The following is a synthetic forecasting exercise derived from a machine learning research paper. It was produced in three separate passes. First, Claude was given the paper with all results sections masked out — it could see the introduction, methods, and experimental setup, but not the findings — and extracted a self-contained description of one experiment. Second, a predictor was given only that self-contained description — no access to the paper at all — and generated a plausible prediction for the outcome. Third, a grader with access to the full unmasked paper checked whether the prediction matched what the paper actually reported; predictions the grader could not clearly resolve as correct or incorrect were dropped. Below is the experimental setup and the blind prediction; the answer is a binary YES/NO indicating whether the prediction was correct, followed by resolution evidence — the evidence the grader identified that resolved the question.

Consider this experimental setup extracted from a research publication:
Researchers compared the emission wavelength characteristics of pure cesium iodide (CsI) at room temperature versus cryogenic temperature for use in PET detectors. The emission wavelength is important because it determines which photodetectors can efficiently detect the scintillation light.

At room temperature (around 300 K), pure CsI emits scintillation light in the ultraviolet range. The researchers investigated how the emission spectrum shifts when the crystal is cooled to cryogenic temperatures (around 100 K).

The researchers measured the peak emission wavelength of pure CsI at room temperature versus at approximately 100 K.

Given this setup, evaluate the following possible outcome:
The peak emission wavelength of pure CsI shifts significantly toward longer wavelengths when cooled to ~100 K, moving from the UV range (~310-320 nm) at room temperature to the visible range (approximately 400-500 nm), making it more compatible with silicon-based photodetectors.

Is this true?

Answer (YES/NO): NO